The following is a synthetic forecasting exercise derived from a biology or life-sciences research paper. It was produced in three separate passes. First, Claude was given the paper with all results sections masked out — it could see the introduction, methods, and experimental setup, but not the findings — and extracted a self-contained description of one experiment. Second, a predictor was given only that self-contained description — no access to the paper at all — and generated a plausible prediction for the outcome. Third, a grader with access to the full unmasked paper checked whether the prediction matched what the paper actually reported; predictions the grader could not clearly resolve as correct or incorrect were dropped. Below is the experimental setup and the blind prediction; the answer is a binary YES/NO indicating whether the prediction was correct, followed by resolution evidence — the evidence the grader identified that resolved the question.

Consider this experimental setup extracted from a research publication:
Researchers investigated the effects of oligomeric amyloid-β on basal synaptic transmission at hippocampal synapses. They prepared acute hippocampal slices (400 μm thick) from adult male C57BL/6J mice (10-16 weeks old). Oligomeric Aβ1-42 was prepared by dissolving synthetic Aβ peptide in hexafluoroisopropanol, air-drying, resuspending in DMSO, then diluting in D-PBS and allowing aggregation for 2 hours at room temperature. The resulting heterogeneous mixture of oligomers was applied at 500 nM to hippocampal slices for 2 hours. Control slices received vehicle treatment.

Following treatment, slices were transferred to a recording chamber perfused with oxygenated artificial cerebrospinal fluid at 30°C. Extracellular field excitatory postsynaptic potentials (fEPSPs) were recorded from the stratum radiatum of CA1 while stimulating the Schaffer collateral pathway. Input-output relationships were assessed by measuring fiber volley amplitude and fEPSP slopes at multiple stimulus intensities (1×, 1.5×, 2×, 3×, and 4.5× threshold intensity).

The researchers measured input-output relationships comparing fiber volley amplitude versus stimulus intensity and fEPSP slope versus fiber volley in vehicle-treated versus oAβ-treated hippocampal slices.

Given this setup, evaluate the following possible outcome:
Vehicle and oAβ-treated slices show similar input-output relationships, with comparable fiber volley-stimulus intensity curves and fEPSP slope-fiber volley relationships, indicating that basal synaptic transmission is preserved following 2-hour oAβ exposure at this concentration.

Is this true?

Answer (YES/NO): YES